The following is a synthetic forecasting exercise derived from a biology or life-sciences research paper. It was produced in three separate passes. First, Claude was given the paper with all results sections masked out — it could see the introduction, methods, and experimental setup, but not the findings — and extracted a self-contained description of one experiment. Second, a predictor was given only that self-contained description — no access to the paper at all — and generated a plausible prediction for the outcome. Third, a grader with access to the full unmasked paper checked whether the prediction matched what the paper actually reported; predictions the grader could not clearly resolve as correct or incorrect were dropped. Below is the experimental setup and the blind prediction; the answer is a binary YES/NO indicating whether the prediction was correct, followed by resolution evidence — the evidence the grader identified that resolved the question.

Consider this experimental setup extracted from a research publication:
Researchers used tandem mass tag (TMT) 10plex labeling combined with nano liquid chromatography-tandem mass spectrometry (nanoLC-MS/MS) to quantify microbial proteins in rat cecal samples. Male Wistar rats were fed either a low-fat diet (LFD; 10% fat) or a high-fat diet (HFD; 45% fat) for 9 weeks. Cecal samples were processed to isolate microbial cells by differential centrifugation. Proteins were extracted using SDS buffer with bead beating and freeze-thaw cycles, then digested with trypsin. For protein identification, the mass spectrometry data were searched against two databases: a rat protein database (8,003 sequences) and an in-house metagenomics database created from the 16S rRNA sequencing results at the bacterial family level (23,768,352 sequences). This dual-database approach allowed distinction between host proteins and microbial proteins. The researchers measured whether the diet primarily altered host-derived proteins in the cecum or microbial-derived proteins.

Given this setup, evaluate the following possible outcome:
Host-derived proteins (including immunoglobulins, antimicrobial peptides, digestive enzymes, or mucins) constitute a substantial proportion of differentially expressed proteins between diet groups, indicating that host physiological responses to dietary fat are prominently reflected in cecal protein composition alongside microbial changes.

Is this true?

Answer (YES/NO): NO